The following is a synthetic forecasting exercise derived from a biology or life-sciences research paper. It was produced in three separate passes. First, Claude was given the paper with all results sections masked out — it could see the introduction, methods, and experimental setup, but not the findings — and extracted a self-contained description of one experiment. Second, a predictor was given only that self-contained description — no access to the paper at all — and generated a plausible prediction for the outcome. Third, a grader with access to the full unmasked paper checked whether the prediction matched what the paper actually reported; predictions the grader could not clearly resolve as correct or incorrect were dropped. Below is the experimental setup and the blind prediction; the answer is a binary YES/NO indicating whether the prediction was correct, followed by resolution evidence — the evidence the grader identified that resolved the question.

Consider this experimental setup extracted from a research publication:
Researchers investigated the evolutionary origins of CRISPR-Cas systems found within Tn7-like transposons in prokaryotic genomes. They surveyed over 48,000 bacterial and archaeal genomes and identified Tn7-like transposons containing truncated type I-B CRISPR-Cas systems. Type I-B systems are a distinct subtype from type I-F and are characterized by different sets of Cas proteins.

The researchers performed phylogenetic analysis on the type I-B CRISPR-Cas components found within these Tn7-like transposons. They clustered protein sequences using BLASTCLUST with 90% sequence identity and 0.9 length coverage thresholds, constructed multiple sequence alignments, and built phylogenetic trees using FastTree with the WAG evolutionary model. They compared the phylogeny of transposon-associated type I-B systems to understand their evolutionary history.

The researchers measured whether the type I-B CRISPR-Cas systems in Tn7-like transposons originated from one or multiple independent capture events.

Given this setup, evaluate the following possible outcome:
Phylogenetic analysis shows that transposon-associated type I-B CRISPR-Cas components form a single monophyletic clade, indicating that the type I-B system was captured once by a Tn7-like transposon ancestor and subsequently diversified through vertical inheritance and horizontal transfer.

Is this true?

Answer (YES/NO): NO